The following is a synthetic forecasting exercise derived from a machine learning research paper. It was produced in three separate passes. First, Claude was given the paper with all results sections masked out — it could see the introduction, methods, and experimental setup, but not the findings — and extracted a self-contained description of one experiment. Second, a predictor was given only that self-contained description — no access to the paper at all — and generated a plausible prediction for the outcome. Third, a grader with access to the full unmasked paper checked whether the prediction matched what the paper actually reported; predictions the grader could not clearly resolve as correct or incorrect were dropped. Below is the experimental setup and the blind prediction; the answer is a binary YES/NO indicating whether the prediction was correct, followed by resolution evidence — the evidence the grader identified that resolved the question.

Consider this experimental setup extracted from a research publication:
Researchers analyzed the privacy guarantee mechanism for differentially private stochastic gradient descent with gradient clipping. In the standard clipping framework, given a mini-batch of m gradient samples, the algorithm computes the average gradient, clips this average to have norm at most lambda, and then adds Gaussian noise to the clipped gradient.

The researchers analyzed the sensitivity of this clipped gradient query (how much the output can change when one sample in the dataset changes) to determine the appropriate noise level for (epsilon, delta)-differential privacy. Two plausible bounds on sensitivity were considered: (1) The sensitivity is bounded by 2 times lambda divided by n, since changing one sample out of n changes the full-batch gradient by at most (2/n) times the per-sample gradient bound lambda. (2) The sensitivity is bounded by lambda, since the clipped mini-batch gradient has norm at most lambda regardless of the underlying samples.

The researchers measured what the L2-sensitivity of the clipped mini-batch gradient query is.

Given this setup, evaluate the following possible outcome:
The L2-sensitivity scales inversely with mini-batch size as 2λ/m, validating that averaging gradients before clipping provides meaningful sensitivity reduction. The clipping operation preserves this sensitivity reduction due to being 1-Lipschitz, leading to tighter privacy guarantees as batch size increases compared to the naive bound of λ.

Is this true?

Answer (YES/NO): NO